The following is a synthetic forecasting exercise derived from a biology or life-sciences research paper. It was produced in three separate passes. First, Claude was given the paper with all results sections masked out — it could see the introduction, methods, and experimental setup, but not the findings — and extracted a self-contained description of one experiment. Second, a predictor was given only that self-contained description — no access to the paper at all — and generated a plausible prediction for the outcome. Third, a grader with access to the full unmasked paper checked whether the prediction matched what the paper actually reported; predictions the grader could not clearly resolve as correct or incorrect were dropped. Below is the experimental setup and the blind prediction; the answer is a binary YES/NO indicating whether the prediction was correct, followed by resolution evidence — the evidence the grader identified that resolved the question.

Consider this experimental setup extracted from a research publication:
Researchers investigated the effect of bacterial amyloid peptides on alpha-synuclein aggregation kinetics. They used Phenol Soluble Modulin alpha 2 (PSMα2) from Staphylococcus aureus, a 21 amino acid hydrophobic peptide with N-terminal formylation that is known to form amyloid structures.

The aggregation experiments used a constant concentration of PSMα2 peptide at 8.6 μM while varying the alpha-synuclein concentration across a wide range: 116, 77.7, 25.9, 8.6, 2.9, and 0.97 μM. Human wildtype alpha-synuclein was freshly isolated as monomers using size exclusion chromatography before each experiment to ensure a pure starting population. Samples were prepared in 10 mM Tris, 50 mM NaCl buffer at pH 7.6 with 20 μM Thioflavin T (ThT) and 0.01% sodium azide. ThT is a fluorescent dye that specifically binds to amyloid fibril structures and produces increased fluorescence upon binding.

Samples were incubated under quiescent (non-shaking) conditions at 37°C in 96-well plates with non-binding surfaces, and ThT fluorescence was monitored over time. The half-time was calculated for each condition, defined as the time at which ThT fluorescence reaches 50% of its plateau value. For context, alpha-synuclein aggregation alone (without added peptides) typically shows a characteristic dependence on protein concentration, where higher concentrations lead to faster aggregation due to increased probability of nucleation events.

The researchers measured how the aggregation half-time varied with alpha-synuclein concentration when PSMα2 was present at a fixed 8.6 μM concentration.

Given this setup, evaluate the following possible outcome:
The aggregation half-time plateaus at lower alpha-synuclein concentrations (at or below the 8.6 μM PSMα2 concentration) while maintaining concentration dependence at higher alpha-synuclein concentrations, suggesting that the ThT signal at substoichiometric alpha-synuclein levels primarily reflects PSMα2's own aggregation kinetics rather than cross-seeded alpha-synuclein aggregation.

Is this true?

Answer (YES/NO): NO